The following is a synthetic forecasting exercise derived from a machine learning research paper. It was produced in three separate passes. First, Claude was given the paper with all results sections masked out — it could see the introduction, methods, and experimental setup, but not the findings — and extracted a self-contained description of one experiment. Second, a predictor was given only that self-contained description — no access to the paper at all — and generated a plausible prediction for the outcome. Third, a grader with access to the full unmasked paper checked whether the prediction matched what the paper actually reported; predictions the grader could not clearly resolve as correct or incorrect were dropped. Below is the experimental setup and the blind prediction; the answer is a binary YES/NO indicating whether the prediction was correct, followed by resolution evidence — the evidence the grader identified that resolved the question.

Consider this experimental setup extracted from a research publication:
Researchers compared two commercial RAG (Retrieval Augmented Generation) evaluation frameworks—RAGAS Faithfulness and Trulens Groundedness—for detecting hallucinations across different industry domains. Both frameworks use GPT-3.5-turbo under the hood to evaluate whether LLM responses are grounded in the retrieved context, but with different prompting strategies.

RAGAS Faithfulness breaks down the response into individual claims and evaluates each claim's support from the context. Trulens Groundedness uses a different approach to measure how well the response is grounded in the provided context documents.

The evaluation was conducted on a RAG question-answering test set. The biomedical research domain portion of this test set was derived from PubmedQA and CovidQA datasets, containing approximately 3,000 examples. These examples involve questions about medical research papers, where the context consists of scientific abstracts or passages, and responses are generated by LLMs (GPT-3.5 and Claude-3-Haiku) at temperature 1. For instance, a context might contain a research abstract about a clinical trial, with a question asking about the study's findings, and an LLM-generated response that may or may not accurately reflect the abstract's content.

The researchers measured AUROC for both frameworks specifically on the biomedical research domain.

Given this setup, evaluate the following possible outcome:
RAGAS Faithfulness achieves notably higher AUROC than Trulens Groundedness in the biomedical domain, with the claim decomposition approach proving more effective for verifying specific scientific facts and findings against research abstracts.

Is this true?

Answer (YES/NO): NO